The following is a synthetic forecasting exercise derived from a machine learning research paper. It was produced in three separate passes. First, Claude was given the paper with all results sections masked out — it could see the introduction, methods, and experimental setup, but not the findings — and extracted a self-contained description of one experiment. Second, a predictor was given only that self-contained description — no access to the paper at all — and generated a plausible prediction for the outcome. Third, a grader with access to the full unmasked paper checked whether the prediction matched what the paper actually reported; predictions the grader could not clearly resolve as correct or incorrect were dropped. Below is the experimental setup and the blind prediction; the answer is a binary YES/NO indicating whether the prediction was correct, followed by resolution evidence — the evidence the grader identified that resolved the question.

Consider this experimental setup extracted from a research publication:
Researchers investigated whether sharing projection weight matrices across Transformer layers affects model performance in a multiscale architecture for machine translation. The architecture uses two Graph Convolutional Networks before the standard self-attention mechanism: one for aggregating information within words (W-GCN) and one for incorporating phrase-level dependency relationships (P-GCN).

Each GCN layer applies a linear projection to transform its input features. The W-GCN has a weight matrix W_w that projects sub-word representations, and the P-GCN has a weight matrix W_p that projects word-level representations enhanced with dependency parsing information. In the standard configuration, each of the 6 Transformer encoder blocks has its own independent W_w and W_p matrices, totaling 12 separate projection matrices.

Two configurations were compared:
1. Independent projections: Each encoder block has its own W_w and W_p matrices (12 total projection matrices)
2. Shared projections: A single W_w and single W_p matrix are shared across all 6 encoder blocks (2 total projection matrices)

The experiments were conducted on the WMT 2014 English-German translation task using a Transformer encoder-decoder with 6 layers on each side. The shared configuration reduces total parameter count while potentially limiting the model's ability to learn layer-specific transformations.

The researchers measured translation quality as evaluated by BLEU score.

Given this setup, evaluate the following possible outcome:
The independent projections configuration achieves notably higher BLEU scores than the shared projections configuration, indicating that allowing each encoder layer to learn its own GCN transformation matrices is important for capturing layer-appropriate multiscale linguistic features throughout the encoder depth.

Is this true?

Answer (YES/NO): NO